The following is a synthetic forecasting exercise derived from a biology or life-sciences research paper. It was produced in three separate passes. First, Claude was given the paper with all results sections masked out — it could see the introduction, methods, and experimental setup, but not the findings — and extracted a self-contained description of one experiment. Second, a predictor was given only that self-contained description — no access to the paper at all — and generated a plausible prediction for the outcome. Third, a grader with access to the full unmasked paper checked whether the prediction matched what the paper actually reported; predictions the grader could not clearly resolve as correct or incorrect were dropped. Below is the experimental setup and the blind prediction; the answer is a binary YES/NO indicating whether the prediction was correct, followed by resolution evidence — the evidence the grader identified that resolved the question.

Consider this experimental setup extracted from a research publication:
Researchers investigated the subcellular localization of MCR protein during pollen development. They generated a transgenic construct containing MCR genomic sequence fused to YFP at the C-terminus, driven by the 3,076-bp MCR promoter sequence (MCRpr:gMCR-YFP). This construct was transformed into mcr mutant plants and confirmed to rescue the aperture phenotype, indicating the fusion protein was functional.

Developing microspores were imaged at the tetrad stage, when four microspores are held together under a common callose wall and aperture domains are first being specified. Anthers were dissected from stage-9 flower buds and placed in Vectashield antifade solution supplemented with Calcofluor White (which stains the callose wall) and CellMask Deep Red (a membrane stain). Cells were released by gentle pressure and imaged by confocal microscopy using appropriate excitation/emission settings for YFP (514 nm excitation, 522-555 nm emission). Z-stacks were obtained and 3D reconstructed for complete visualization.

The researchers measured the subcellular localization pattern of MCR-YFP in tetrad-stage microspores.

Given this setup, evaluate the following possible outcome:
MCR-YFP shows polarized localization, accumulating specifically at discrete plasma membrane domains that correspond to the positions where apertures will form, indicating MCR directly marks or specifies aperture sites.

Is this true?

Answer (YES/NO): NO